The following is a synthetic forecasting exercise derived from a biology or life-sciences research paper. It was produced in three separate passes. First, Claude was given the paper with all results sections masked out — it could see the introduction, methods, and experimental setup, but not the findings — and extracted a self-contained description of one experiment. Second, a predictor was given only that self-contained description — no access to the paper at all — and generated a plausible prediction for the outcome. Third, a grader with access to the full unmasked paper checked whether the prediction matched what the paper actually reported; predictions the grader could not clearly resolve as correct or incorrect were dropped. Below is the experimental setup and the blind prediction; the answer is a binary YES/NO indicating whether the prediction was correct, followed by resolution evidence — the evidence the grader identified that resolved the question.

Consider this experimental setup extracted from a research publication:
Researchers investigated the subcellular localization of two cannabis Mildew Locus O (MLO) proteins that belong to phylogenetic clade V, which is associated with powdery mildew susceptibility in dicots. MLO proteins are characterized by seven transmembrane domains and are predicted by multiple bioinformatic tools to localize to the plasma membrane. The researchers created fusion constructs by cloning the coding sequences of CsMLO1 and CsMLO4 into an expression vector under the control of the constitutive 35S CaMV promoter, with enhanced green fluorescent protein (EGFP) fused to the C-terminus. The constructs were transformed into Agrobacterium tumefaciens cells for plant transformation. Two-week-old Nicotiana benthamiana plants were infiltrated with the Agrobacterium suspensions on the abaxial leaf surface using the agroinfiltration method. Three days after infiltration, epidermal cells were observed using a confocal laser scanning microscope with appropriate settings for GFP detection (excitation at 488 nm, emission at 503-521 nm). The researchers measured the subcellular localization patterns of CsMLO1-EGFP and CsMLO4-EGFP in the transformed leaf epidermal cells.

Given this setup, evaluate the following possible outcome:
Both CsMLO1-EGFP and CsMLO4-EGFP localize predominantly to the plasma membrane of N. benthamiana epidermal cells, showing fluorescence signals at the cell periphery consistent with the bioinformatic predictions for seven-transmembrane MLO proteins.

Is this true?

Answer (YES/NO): NO